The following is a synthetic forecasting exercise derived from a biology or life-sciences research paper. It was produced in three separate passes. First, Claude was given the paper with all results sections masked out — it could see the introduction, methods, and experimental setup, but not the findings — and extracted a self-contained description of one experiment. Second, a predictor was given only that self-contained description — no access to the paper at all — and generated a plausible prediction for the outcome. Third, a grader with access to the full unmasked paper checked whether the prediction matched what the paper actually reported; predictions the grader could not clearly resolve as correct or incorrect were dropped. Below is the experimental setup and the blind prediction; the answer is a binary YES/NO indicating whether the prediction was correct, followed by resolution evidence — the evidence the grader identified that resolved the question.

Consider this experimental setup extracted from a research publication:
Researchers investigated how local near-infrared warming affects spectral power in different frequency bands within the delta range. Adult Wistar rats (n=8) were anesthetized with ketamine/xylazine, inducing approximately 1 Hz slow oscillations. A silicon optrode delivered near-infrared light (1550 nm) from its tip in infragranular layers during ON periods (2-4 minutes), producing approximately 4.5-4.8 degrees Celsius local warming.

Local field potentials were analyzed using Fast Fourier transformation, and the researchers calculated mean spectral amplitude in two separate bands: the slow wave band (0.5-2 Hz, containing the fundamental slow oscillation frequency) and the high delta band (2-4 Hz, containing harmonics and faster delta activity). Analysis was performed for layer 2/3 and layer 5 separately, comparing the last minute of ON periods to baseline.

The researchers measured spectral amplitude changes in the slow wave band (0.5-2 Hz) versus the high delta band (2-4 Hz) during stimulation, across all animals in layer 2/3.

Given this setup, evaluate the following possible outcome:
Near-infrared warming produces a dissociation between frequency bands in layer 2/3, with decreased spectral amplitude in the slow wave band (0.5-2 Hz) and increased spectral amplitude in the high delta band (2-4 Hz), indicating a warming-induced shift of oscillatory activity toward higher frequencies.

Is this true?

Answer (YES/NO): NO